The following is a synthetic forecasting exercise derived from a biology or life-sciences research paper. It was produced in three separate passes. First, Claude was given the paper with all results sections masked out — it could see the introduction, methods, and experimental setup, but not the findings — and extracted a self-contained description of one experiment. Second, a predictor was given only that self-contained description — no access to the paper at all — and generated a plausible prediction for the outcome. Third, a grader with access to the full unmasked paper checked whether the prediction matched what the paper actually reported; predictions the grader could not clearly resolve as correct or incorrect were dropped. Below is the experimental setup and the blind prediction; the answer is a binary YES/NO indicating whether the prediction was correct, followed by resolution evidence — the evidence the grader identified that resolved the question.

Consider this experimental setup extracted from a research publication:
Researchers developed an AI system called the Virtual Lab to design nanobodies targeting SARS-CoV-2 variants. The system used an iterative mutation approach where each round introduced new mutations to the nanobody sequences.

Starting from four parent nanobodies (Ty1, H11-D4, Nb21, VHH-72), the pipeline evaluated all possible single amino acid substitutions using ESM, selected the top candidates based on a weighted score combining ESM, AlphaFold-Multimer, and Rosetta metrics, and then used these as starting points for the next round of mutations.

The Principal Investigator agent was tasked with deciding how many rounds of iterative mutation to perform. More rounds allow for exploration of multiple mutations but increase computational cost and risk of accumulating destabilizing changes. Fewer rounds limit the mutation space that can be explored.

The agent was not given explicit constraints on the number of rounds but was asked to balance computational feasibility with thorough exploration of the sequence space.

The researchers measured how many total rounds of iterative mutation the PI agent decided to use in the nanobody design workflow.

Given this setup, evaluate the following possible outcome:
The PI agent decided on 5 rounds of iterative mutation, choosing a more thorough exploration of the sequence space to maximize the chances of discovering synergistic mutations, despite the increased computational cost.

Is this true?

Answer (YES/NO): NO